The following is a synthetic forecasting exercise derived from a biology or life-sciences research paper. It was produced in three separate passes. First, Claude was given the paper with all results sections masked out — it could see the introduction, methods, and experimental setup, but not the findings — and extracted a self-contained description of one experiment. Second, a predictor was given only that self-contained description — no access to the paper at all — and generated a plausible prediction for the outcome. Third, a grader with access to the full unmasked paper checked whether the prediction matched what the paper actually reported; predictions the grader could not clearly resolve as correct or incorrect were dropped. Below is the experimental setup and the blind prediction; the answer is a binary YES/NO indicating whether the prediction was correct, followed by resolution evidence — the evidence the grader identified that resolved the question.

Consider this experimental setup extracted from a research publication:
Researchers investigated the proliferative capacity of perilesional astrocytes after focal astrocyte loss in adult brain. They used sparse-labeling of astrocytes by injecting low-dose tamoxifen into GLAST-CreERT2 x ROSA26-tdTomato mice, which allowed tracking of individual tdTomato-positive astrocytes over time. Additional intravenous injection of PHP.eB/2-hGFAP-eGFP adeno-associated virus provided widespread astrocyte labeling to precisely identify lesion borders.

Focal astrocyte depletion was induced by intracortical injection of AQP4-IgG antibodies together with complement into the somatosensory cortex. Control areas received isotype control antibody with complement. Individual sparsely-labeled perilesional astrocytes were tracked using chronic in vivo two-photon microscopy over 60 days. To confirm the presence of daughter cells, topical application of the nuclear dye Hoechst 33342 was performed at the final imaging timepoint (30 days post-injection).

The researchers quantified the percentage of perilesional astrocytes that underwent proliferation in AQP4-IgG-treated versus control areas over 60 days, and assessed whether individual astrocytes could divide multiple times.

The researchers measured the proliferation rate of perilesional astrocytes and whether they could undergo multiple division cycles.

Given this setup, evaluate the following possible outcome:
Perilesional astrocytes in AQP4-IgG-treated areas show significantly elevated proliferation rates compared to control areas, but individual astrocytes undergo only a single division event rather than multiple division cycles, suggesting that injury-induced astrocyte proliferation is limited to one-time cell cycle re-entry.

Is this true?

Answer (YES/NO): NO